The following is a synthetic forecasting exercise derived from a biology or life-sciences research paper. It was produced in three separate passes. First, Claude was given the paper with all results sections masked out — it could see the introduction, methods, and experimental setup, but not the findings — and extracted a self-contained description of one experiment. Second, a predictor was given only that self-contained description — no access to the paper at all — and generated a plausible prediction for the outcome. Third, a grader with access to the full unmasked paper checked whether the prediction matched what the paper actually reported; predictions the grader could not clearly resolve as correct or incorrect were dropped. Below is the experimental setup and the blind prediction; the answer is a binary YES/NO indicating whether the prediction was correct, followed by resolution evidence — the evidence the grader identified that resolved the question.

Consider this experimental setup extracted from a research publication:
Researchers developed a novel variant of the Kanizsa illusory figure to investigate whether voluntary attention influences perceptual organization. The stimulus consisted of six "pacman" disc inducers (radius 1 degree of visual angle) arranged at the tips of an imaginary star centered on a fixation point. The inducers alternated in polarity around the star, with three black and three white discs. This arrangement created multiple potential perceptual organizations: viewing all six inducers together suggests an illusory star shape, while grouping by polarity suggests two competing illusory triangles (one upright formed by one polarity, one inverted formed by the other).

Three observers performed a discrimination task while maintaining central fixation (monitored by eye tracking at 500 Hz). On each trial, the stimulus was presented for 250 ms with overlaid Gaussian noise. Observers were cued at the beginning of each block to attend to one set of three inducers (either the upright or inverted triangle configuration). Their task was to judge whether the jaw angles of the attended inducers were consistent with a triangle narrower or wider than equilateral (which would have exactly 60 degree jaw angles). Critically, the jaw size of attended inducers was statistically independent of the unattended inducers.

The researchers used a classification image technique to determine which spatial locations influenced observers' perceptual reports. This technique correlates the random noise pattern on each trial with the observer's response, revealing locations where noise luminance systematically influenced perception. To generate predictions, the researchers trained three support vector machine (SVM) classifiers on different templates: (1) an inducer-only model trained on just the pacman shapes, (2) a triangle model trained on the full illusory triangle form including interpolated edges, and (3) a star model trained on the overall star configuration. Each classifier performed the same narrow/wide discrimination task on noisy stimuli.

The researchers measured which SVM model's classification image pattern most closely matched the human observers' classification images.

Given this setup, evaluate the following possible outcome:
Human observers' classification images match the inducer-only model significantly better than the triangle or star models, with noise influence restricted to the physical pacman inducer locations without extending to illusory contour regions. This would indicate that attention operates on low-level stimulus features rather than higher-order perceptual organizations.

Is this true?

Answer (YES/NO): NO